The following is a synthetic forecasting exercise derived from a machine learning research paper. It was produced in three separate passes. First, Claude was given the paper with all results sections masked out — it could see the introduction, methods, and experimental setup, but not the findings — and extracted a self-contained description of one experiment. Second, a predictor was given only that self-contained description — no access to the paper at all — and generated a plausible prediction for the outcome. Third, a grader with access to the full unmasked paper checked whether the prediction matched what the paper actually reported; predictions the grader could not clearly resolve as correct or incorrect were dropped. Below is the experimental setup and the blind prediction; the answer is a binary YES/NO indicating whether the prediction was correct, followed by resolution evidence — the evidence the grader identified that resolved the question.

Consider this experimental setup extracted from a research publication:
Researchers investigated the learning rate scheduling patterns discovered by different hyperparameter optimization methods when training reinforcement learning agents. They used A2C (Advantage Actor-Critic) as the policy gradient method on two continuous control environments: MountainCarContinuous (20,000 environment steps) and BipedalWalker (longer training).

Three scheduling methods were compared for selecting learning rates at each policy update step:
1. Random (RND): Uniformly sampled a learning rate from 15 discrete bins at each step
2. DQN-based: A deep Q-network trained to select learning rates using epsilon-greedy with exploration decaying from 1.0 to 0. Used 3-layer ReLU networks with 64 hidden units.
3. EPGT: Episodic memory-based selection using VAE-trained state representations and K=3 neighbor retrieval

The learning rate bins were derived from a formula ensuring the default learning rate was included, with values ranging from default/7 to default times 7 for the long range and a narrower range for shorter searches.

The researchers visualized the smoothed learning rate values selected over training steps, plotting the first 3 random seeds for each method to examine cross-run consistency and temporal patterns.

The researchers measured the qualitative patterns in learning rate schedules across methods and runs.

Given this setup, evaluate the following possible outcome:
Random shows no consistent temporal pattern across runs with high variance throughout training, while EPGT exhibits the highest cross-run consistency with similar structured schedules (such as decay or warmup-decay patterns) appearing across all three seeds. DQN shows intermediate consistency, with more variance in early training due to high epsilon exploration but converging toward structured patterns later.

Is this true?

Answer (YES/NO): NO